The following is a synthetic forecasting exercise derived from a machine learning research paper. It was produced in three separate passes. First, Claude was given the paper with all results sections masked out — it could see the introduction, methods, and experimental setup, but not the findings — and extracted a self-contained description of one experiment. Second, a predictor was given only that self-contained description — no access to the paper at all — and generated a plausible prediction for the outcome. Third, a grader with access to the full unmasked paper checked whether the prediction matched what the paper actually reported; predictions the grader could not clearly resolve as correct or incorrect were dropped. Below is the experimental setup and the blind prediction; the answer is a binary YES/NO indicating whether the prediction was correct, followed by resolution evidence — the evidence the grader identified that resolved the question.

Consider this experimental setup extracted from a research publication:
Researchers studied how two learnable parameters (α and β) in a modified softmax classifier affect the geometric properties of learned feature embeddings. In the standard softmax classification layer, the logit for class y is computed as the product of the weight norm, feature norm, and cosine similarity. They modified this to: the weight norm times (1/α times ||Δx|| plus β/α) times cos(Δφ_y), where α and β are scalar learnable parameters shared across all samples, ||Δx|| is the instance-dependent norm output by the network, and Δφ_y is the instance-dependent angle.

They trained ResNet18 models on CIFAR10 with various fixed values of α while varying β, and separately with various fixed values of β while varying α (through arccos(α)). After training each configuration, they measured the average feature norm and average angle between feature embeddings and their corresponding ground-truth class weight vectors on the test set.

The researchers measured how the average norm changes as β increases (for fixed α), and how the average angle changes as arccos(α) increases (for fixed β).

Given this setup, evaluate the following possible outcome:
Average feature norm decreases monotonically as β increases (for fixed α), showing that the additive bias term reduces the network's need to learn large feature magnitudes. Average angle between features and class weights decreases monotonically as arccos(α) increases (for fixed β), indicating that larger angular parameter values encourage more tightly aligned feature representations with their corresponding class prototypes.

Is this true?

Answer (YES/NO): NO